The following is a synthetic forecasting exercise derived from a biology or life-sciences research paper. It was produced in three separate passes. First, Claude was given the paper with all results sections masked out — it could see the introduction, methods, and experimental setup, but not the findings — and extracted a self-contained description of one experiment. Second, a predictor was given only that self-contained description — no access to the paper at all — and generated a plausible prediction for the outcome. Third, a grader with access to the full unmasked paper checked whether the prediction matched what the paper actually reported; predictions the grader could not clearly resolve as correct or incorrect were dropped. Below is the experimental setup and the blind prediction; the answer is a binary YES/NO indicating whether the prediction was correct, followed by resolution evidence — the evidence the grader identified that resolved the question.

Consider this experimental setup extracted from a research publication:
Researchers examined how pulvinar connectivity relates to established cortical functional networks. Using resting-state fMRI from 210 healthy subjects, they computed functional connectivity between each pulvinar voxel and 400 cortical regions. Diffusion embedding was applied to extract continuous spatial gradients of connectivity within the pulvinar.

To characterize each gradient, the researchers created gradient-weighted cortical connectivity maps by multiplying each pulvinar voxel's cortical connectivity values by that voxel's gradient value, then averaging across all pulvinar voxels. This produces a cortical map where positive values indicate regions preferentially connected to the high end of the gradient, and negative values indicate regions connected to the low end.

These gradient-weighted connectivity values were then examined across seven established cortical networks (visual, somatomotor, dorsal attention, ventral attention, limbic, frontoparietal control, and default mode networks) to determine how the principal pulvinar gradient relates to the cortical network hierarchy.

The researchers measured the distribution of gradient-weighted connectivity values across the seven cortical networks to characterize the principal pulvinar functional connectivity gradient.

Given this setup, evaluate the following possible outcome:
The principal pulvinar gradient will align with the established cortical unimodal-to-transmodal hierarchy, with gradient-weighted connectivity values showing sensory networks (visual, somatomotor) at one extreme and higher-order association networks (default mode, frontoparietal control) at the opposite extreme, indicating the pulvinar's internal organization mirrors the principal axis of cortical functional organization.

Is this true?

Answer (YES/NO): YES